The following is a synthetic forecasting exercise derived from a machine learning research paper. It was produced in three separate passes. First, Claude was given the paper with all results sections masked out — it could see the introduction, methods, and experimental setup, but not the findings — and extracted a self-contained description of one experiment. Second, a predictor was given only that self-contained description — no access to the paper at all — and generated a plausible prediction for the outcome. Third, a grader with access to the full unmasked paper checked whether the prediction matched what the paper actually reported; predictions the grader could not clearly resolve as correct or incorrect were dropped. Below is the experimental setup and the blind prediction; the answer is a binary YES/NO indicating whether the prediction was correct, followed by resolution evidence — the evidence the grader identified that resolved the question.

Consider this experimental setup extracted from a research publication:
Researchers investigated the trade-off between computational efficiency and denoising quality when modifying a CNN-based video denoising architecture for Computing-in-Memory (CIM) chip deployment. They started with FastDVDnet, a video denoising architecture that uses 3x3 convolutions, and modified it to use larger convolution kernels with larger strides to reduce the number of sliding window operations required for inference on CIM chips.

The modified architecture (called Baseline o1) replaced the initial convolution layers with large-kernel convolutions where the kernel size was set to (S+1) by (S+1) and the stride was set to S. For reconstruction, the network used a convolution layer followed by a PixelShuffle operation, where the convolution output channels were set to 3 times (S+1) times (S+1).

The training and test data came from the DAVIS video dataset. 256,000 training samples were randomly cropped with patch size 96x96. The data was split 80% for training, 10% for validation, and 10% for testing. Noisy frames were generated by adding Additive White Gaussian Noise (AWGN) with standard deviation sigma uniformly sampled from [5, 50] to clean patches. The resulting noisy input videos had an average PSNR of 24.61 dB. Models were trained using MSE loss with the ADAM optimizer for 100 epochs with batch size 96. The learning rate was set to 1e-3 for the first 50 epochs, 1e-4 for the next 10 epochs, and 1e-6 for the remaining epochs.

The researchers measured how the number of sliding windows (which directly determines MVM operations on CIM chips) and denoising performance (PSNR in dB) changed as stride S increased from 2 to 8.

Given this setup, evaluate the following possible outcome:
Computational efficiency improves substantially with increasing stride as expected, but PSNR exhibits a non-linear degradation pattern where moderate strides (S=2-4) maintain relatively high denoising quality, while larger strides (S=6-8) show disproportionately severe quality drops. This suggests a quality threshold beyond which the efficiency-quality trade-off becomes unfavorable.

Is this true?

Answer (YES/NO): YES